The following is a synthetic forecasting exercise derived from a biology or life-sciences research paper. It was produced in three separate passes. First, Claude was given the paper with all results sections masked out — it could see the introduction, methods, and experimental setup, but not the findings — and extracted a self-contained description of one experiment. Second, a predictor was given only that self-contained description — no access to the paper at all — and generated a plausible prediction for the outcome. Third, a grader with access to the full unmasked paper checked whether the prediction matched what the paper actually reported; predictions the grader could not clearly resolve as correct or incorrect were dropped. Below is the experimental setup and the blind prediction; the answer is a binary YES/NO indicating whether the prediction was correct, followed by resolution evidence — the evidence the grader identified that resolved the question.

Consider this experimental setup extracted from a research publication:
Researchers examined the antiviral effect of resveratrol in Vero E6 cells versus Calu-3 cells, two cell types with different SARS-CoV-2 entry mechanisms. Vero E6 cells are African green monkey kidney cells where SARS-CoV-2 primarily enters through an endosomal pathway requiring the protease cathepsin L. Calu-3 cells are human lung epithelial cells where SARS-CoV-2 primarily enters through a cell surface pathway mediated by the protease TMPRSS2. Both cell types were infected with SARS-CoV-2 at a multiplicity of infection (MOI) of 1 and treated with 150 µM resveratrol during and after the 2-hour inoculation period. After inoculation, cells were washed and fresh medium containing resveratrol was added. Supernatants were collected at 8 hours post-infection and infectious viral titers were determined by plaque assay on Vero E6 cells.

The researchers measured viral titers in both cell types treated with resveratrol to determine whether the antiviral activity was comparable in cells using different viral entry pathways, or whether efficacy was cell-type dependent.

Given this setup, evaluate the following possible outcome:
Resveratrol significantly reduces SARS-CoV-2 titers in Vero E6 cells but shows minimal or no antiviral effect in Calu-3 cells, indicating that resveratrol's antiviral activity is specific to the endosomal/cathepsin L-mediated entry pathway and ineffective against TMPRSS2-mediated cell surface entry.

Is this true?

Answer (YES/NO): NO